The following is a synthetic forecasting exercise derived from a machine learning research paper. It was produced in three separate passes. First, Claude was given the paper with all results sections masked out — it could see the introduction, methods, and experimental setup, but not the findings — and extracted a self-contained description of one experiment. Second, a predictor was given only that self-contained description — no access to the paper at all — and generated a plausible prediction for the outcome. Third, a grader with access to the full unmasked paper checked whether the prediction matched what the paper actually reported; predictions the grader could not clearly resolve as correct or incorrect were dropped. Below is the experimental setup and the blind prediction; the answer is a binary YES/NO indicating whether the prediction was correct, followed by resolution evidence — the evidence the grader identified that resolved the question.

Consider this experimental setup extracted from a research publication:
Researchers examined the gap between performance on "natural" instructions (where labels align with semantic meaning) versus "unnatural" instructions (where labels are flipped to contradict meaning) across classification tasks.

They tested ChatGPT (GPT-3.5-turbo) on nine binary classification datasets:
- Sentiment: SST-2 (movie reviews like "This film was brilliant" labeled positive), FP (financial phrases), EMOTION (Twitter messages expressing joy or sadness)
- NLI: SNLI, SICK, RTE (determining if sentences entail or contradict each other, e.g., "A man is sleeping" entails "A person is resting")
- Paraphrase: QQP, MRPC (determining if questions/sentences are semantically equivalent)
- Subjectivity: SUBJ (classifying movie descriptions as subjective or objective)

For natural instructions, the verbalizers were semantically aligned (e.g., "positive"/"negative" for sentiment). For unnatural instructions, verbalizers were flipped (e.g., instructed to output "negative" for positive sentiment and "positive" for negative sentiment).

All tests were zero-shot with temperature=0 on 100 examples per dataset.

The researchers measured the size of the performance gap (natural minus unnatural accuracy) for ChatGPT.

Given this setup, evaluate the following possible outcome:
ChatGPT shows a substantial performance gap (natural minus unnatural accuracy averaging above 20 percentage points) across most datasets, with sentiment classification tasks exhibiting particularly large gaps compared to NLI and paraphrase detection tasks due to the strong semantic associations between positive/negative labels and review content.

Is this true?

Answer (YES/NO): NO